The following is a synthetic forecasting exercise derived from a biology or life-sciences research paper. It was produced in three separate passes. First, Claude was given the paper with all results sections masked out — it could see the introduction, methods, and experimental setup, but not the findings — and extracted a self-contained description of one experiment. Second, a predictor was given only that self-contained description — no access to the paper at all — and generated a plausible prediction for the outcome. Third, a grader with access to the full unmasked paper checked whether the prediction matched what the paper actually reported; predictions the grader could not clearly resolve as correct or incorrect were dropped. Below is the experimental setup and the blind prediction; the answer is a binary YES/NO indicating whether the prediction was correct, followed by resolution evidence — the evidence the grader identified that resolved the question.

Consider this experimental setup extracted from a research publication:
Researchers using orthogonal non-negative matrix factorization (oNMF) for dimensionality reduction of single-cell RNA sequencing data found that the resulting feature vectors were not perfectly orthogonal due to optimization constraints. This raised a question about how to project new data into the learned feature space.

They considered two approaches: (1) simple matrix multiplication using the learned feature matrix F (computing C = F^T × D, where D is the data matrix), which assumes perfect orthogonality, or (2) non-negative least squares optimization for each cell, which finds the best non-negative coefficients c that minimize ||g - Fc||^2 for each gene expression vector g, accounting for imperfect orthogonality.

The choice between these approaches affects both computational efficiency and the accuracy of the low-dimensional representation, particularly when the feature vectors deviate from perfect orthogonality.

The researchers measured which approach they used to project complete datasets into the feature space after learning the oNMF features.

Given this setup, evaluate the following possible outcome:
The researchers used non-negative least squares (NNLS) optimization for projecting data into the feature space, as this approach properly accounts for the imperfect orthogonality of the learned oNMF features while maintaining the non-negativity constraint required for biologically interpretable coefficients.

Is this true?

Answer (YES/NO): YES